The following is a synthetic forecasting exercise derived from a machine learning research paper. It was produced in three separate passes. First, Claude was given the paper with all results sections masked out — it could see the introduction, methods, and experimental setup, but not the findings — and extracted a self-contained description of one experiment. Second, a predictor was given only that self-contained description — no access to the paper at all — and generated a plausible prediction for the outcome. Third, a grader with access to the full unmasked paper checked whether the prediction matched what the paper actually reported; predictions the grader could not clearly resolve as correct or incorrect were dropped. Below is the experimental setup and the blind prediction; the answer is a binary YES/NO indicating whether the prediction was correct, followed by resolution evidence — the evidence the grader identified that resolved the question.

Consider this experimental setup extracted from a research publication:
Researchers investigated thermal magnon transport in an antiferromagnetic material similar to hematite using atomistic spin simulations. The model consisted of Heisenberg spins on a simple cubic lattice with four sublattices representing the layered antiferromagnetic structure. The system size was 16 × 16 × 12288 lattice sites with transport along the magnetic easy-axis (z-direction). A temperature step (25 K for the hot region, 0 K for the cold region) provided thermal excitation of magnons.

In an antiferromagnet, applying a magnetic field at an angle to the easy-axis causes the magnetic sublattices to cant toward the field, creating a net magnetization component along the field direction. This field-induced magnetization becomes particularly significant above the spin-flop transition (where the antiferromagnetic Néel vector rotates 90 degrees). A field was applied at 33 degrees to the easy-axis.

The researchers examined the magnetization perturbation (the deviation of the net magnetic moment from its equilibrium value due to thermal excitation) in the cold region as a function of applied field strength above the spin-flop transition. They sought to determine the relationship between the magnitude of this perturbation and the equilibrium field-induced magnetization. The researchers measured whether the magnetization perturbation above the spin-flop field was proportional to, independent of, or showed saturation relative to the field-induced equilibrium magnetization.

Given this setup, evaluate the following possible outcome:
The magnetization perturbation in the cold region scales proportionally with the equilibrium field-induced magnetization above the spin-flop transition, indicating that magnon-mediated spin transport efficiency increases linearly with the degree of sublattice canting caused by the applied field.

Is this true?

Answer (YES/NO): NO